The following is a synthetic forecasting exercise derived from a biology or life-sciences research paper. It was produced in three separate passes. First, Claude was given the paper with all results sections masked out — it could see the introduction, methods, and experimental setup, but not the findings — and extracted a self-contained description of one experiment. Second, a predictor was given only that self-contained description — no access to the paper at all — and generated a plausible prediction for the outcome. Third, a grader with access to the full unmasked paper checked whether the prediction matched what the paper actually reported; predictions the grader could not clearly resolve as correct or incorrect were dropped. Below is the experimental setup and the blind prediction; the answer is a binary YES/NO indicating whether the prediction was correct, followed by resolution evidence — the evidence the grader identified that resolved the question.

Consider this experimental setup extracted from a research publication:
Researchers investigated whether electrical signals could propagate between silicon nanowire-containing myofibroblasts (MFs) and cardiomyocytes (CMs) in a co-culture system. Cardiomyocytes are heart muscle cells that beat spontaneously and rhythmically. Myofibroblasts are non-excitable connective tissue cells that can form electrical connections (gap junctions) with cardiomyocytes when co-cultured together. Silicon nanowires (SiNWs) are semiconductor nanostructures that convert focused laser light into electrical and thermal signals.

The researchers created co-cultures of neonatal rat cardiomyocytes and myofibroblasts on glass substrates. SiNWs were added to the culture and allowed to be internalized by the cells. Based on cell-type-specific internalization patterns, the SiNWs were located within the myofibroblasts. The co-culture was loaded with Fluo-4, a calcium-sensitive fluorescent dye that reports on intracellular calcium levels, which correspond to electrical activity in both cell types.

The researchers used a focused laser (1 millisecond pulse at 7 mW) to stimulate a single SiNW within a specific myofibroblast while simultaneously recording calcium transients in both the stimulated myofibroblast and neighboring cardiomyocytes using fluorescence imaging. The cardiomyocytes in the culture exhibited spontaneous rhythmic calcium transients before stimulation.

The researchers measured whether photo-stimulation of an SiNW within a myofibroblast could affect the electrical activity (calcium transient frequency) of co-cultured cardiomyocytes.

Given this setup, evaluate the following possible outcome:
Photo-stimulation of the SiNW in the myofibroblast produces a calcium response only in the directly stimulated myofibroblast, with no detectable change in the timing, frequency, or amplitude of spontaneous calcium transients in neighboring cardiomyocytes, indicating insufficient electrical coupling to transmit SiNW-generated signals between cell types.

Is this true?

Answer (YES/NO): NO